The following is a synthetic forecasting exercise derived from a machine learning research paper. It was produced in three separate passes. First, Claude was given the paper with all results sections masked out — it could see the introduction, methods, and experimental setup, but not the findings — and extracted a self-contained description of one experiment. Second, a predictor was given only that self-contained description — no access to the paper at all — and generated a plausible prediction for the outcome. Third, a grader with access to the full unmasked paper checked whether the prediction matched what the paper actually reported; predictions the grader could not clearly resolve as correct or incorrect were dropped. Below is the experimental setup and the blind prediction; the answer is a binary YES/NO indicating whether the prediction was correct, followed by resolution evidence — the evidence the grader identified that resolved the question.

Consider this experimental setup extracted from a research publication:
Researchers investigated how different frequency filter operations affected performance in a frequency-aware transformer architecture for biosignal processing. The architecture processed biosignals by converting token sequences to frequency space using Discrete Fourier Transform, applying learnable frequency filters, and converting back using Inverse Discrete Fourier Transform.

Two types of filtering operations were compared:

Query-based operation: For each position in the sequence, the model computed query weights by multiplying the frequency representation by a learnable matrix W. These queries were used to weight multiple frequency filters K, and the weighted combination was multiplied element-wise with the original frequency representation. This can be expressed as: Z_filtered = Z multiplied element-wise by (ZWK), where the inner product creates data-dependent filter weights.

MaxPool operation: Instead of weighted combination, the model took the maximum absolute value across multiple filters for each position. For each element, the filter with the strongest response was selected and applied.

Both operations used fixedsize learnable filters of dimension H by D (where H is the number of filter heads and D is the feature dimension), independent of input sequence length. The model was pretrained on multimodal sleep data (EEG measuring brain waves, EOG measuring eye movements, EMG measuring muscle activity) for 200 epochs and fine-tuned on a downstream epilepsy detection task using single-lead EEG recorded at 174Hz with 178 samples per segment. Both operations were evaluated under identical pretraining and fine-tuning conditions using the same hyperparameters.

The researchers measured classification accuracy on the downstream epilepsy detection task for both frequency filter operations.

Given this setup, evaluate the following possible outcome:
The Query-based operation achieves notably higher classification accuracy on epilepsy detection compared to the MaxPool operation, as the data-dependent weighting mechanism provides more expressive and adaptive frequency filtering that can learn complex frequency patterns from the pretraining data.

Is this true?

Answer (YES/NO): NO